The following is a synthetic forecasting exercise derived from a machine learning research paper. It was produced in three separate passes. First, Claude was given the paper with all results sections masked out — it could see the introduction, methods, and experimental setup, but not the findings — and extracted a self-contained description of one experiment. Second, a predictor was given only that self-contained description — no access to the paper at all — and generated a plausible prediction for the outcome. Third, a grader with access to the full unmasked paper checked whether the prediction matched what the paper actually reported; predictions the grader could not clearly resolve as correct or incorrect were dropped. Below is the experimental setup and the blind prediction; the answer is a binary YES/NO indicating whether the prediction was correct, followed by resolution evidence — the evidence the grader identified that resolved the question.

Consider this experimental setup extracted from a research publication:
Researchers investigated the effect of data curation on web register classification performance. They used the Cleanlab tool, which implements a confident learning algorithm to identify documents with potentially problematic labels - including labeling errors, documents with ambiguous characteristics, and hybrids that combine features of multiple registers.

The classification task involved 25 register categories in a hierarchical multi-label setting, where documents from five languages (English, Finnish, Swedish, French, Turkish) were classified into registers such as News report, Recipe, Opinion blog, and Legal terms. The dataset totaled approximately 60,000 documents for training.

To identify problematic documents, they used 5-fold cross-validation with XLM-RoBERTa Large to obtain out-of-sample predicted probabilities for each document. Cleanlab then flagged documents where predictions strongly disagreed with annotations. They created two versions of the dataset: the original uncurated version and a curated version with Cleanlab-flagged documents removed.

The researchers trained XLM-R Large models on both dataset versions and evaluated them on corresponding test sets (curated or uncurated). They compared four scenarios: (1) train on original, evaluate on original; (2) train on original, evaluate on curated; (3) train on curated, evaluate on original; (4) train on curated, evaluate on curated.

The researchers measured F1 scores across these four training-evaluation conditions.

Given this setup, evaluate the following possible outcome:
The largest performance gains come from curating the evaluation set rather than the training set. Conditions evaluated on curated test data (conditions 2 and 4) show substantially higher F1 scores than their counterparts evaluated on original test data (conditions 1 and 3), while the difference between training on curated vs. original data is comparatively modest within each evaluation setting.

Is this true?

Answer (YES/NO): NO